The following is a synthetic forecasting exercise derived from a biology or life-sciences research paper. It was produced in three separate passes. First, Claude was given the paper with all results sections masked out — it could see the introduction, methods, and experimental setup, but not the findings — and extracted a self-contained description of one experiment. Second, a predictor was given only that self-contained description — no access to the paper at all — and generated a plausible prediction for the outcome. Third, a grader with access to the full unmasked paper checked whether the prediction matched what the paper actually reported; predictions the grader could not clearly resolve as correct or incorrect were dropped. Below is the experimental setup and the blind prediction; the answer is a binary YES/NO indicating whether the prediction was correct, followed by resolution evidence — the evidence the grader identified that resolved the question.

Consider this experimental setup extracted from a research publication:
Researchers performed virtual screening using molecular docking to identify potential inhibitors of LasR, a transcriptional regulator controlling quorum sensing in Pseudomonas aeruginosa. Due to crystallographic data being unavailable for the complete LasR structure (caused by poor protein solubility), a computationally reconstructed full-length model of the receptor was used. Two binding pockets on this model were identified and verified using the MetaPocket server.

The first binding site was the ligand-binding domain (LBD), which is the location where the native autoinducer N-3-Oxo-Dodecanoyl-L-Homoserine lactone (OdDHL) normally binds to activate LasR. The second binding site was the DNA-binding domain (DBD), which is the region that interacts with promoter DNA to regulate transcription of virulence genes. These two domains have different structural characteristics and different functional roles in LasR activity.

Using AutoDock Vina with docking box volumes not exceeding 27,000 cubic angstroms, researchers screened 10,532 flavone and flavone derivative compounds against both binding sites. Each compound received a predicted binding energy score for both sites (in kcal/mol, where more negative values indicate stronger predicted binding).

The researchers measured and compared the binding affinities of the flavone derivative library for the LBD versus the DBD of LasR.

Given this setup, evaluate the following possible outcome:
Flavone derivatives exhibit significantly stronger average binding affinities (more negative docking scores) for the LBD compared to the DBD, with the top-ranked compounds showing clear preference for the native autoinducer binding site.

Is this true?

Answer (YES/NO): YES